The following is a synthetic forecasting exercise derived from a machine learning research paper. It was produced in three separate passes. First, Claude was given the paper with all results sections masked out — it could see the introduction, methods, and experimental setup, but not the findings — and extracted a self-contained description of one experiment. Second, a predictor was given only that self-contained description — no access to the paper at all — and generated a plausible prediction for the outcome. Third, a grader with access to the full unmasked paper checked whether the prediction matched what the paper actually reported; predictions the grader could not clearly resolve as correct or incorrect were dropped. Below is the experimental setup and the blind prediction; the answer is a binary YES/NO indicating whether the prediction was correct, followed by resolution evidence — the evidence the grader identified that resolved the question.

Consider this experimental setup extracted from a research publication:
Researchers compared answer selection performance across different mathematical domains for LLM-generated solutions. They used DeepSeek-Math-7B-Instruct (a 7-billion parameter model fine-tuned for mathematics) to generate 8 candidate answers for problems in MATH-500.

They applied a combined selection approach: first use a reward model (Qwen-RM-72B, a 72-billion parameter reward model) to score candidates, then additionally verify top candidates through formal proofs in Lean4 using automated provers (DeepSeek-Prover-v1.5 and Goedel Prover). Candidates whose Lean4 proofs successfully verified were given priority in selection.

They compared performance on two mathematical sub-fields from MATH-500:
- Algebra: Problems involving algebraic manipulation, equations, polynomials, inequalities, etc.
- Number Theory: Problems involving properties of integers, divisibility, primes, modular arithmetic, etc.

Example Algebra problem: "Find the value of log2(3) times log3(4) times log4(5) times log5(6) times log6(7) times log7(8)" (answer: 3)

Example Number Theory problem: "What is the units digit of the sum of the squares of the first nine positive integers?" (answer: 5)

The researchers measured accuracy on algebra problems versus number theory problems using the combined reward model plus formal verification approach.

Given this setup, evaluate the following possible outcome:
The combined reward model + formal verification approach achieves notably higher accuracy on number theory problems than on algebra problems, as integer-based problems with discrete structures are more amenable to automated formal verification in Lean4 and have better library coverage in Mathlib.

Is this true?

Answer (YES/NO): NO